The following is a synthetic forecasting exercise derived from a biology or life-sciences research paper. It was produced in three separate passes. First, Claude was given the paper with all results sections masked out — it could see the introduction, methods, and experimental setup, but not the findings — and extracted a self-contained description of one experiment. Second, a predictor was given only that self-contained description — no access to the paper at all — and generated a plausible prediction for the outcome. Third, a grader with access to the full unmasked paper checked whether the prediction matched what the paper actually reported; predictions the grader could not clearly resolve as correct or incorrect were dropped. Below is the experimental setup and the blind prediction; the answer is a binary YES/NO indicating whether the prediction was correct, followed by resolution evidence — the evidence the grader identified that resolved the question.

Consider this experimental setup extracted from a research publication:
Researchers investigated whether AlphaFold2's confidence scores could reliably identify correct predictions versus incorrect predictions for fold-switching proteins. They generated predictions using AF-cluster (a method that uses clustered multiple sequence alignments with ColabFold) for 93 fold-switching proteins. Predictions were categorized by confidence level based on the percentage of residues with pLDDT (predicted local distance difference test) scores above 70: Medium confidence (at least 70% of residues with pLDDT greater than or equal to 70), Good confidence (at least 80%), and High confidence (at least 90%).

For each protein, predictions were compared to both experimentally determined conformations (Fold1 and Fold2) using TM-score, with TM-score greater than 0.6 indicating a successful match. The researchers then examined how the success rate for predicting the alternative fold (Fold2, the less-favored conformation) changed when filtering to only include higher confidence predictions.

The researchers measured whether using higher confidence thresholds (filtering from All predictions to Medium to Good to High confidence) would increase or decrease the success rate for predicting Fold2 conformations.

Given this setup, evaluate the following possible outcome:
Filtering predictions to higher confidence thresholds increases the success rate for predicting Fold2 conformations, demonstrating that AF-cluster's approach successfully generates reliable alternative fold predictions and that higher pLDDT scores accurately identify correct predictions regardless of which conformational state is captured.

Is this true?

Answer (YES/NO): NO